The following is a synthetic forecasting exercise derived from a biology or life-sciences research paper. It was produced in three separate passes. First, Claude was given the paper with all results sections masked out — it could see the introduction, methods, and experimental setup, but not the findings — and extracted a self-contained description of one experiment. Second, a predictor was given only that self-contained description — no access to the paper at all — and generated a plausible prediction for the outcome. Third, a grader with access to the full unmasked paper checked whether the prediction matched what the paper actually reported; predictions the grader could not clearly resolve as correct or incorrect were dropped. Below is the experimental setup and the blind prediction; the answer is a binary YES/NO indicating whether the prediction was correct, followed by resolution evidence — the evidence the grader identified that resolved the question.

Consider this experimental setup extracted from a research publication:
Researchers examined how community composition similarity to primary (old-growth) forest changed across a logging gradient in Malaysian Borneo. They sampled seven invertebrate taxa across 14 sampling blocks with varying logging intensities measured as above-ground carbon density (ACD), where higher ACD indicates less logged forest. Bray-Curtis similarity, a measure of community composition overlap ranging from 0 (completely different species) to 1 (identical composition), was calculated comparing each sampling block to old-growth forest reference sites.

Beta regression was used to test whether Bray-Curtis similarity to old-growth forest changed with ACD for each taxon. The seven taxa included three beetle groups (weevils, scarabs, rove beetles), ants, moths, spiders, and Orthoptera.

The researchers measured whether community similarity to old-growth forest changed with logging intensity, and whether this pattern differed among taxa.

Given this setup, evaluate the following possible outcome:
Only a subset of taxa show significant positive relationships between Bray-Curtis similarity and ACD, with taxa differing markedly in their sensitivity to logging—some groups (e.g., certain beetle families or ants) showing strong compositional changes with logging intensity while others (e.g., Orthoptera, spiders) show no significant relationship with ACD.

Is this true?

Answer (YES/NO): NO